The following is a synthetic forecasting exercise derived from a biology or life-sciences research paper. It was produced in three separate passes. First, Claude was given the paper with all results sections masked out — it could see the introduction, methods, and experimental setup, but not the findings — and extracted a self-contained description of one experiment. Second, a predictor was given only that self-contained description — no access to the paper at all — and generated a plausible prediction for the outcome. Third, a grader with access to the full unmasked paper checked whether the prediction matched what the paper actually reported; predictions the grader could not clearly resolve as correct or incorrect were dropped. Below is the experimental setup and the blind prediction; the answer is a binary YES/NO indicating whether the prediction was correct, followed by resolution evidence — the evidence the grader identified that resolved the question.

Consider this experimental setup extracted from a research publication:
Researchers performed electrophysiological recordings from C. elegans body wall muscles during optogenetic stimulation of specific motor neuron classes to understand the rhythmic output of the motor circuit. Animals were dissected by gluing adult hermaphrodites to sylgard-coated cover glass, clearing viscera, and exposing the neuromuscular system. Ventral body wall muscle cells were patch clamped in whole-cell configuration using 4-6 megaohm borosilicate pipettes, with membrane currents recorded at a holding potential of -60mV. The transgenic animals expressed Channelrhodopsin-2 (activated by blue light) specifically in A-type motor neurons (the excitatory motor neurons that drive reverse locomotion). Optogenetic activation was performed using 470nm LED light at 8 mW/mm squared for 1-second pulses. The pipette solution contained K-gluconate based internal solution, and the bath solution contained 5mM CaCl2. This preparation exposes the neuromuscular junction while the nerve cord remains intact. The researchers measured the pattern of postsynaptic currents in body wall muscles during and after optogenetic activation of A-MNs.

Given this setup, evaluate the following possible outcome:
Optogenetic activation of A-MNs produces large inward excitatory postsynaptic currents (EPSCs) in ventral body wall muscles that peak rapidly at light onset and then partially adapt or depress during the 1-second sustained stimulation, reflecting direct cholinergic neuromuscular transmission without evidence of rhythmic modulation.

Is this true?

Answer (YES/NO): NO